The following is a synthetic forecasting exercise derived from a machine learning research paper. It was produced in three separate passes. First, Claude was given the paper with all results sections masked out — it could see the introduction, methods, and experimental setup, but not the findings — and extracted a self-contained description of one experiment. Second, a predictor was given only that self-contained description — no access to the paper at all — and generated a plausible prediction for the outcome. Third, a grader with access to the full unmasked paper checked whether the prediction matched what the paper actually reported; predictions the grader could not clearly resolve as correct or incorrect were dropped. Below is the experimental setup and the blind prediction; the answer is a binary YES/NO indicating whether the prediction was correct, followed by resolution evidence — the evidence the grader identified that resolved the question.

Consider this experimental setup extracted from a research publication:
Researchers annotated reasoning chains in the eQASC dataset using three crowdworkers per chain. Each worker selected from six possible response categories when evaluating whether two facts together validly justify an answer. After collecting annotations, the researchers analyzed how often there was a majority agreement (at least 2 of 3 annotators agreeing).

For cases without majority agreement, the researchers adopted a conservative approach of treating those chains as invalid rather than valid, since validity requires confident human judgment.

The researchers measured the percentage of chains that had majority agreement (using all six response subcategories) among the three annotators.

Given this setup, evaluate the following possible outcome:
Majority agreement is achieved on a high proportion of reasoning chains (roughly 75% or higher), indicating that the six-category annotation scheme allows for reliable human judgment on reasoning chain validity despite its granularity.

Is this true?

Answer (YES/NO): YES